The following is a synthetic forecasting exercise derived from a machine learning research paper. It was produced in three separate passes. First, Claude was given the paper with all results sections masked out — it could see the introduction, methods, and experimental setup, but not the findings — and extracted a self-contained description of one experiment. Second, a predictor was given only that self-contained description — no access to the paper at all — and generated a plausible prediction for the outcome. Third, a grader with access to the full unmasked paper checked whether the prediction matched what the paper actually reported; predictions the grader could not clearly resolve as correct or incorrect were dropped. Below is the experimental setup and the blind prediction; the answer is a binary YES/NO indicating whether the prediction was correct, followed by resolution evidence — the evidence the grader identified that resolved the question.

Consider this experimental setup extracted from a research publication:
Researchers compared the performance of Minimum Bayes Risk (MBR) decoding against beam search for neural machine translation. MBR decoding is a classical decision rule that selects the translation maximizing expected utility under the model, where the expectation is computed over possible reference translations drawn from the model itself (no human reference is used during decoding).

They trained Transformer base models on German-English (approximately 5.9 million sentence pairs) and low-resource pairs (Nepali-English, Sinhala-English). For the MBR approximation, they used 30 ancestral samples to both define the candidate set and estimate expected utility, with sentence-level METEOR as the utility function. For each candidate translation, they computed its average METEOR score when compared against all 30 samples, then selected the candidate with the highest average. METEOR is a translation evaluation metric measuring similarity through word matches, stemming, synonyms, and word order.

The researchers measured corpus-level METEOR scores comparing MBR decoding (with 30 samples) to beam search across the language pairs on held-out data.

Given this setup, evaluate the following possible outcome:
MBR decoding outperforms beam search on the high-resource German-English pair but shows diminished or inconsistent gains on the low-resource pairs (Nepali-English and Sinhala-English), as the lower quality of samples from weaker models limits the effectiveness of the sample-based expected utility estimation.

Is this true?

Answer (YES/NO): NO